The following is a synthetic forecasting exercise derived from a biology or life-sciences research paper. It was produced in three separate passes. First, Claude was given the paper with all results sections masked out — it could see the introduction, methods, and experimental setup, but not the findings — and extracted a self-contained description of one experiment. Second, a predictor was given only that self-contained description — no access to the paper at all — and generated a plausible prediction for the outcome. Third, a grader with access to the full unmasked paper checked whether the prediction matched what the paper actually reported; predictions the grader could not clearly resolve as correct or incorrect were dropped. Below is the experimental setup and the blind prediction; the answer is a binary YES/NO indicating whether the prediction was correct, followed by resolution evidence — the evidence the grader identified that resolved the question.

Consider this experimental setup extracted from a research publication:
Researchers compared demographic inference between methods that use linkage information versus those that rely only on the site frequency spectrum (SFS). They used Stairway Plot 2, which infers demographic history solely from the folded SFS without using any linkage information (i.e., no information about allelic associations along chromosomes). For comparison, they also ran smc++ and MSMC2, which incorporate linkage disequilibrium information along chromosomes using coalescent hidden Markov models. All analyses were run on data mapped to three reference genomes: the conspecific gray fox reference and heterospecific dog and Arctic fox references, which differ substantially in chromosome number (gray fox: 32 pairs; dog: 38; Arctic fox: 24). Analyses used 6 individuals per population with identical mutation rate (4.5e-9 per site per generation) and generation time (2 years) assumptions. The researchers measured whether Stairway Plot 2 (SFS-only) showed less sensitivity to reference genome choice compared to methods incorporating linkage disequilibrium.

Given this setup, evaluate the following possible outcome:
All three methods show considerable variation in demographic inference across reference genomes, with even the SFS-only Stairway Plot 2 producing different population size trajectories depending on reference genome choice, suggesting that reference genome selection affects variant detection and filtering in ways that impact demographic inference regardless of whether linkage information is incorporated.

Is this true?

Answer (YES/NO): YES